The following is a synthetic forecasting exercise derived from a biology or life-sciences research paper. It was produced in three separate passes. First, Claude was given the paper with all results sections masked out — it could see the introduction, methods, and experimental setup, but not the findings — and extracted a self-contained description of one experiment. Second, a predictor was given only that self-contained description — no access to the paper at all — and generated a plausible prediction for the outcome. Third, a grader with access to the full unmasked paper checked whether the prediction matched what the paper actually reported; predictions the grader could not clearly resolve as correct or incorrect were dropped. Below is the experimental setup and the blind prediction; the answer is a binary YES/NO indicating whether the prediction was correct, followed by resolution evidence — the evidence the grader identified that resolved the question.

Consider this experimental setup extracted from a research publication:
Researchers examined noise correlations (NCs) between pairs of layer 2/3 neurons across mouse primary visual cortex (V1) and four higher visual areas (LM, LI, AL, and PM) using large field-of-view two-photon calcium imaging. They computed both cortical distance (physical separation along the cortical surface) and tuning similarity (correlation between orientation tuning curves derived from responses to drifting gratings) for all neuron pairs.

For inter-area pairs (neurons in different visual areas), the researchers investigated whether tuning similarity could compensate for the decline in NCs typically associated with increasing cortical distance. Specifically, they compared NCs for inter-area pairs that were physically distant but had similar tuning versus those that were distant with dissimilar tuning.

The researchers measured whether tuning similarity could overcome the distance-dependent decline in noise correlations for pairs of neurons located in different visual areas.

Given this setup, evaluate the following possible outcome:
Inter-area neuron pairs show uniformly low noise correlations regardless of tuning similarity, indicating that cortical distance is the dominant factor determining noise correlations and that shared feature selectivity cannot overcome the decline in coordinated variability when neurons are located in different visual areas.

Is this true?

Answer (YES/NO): NO